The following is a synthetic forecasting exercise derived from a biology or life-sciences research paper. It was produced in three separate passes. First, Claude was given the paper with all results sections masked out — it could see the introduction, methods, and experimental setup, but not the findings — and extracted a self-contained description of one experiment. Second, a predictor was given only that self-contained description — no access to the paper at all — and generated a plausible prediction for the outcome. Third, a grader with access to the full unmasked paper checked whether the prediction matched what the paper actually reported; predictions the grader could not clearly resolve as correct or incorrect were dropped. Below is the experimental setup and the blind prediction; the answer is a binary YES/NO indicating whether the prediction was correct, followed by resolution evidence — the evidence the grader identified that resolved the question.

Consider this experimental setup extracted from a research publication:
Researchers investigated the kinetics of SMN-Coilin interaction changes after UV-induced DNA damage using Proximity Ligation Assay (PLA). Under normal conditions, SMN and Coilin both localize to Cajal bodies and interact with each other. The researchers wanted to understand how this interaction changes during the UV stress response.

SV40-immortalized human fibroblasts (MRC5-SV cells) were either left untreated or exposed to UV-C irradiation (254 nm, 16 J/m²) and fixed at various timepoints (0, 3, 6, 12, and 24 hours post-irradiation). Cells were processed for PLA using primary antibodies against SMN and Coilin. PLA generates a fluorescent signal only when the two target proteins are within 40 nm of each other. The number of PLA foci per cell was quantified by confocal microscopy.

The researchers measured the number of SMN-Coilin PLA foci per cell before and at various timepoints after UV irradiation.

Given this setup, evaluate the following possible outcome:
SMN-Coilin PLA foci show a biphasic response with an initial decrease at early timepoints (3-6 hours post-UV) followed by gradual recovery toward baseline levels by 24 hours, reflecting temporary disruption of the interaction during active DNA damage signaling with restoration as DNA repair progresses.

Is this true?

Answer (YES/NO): NO